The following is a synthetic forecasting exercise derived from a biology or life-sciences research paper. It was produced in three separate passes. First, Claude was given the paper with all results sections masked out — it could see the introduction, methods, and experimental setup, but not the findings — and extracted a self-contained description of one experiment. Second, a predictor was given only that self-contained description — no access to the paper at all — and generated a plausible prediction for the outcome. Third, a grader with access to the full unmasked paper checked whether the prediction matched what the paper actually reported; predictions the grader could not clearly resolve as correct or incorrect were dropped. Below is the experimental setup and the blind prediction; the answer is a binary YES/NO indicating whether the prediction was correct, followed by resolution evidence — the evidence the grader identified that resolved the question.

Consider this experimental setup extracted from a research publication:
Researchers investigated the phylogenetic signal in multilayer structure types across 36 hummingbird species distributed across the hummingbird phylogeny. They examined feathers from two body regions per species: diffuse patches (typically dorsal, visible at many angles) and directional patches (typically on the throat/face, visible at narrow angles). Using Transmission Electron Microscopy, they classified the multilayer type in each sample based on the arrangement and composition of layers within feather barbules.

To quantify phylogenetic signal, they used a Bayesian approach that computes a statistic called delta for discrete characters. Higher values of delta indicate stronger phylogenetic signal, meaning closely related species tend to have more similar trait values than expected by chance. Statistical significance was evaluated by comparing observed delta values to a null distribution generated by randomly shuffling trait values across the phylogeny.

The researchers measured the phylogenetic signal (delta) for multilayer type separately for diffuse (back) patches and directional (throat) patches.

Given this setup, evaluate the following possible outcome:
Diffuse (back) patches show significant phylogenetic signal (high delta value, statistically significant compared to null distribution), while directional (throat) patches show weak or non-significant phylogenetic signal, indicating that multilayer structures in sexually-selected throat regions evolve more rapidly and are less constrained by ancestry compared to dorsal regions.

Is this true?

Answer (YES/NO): YES